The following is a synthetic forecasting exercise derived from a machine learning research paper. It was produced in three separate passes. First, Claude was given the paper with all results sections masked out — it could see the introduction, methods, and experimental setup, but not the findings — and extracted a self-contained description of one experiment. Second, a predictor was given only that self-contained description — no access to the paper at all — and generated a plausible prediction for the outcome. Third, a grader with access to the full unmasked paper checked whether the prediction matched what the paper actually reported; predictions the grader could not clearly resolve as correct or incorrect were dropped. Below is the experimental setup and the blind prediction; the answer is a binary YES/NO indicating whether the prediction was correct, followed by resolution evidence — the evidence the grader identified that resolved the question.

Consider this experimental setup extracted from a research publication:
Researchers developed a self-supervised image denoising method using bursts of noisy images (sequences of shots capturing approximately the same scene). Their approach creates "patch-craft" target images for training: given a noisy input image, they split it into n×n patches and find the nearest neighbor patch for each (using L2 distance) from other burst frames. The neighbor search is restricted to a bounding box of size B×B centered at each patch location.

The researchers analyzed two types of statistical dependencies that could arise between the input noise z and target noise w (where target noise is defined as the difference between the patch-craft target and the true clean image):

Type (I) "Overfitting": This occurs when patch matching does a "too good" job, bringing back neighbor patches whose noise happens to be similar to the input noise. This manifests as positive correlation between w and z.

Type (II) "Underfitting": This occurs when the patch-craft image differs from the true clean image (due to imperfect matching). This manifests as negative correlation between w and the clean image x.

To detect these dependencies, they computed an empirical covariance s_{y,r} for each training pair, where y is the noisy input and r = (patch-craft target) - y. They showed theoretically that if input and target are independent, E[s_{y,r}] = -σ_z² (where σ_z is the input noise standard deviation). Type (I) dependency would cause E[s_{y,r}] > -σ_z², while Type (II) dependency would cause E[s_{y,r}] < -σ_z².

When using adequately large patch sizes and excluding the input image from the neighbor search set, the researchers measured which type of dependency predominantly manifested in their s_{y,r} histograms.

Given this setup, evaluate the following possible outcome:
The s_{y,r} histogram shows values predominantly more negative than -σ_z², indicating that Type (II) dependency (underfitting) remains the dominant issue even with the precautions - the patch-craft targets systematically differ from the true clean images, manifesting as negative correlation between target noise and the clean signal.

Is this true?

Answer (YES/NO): YES